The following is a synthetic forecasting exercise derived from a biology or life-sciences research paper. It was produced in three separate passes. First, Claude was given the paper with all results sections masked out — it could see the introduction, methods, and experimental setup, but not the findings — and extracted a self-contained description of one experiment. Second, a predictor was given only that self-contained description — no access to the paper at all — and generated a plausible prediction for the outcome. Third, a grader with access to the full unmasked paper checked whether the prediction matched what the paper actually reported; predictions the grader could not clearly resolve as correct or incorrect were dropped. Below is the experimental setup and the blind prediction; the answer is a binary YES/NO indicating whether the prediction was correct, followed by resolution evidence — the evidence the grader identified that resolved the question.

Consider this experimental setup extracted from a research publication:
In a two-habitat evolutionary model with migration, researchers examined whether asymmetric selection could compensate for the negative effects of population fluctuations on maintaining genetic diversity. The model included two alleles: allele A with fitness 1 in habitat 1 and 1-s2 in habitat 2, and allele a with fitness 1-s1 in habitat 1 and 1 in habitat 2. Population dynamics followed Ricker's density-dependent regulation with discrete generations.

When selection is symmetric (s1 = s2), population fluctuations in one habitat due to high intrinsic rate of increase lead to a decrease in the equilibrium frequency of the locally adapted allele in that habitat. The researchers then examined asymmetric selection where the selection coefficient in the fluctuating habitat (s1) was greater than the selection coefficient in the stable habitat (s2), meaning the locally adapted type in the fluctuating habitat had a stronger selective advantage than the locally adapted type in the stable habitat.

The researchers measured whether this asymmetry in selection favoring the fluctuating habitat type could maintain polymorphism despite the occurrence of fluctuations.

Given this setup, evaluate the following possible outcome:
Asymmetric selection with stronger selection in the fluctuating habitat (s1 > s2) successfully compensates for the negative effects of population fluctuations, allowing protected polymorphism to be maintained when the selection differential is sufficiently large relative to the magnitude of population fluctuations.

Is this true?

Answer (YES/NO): YES